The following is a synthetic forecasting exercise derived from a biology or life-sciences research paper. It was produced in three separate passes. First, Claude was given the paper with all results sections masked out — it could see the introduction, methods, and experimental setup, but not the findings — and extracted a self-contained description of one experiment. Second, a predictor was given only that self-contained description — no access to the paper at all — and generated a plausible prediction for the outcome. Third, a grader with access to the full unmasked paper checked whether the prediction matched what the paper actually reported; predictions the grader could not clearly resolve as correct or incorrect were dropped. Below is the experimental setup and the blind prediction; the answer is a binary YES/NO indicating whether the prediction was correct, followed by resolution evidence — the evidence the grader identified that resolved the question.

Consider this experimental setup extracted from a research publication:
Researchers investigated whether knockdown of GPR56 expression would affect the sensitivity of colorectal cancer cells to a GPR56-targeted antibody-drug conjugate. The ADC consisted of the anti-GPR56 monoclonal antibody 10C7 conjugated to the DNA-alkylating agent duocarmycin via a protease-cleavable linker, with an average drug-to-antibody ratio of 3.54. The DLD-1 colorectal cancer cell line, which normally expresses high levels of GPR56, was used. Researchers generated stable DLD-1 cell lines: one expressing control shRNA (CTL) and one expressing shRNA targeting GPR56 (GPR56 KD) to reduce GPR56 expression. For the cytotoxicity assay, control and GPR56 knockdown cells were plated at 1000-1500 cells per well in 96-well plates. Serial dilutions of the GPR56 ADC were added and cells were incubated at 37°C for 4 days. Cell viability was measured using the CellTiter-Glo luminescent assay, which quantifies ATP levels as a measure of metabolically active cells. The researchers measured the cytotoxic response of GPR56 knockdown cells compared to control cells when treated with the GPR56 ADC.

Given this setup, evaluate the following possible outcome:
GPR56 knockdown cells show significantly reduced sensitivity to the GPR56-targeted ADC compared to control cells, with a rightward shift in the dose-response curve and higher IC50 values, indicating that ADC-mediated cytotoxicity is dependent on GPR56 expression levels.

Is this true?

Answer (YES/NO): YES